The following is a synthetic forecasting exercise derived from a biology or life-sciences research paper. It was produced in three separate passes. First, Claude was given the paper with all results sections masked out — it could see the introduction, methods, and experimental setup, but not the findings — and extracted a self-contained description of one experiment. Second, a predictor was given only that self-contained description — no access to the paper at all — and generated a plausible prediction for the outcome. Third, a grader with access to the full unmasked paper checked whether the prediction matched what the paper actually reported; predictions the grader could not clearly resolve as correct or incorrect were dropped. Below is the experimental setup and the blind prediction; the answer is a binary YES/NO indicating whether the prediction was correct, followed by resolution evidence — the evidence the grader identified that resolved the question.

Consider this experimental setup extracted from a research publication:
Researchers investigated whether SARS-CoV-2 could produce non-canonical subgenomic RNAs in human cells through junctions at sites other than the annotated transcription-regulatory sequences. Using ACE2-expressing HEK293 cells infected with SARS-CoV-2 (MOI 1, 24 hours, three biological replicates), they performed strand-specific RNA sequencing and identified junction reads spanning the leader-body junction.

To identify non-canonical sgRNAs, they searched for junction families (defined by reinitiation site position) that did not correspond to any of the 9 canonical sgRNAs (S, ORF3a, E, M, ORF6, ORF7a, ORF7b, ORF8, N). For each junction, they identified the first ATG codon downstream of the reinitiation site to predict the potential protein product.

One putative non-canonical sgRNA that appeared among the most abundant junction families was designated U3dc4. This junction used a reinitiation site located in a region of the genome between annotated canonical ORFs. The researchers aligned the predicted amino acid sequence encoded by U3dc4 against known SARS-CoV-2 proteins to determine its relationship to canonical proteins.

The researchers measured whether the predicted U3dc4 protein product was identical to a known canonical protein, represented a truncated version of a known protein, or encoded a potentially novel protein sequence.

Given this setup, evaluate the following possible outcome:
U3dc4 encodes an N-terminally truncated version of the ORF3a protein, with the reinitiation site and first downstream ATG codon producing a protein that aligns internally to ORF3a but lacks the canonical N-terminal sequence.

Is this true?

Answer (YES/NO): NO